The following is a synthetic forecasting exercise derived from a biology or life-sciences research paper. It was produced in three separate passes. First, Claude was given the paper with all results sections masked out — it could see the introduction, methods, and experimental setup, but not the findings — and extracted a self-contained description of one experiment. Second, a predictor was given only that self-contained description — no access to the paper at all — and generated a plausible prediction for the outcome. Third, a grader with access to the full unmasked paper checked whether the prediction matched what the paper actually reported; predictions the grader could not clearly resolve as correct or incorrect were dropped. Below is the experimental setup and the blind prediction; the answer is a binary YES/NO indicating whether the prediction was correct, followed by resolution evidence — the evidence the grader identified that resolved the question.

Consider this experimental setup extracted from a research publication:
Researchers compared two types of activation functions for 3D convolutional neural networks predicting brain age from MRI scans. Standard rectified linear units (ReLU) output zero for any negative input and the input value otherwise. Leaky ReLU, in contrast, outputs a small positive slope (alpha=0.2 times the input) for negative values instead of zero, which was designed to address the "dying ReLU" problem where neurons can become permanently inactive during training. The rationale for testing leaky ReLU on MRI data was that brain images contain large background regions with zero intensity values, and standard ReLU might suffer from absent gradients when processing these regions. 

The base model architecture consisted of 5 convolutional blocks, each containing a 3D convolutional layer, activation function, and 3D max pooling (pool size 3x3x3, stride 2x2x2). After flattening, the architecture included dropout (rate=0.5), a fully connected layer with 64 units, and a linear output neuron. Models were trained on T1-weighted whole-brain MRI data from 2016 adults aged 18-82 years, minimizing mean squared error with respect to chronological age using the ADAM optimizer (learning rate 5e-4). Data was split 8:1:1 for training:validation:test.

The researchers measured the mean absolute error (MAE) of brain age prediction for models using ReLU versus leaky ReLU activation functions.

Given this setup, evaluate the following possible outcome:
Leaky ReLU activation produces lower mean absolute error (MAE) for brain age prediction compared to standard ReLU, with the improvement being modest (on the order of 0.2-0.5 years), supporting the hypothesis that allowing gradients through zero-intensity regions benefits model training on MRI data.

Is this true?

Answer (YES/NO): YES